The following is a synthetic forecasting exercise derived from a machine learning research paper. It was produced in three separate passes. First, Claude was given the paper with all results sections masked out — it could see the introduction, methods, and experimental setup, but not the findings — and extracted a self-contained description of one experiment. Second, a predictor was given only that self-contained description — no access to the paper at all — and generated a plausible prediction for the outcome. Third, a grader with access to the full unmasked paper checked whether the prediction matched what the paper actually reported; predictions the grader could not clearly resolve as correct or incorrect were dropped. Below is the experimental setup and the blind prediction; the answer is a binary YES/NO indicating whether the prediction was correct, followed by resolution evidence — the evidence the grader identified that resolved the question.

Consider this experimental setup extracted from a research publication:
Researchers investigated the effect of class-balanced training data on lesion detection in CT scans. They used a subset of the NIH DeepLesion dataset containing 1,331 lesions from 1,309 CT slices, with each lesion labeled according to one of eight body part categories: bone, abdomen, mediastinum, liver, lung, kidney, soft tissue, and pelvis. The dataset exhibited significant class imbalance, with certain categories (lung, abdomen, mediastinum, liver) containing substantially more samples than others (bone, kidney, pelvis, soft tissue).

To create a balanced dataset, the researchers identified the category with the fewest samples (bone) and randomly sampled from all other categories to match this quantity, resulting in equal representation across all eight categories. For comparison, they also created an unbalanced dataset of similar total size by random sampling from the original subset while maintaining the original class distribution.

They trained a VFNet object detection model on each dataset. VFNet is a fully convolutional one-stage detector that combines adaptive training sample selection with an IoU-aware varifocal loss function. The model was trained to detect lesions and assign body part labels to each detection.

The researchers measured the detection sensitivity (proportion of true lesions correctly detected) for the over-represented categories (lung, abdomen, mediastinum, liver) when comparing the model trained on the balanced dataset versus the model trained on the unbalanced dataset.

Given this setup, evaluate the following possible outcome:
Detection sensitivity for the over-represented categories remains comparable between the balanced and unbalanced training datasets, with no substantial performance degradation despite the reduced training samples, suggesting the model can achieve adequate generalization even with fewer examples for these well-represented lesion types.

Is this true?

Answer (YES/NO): NO